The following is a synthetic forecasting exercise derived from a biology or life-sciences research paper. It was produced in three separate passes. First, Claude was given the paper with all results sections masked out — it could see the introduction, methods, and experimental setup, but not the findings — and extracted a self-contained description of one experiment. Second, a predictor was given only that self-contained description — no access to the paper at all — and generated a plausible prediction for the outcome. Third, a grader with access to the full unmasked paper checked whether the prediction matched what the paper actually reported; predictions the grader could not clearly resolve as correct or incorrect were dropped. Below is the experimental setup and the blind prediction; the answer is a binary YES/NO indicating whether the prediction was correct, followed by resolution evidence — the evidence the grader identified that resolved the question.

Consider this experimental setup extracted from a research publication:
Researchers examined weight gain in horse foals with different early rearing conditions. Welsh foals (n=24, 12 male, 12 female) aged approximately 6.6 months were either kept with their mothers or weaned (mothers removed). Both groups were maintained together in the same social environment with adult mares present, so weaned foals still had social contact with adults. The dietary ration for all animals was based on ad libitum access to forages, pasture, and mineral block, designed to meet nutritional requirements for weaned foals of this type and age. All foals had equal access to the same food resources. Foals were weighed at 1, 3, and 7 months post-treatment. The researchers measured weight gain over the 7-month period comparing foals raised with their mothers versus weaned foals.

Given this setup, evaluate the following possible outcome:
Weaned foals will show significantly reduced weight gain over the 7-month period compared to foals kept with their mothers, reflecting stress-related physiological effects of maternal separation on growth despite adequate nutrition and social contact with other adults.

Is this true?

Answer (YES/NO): YES